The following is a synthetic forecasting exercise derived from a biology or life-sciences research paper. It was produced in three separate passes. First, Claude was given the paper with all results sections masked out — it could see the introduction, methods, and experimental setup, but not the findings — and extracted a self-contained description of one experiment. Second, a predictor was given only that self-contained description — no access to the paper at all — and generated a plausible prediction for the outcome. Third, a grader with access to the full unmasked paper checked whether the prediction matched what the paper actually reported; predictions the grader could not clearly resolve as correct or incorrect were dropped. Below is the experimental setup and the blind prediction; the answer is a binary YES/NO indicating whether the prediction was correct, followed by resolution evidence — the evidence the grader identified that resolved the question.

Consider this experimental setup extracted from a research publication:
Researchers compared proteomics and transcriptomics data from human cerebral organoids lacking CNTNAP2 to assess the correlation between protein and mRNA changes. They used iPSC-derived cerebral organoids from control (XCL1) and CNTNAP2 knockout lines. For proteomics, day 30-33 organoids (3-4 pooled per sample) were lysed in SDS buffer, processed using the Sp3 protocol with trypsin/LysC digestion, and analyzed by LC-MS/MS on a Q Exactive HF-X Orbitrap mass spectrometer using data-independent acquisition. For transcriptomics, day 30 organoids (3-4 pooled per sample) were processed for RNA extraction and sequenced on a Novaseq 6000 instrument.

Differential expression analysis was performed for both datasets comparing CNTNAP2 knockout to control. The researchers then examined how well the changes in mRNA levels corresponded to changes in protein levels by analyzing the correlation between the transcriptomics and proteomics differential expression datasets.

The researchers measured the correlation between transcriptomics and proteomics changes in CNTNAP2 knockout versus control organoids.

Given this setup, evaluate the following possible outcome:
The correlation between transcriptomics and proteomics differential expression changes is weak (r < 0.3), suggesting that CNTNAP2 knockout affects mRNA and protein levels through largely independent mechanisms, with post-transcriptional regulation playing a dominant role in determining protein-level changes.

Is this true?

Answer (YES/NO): YES